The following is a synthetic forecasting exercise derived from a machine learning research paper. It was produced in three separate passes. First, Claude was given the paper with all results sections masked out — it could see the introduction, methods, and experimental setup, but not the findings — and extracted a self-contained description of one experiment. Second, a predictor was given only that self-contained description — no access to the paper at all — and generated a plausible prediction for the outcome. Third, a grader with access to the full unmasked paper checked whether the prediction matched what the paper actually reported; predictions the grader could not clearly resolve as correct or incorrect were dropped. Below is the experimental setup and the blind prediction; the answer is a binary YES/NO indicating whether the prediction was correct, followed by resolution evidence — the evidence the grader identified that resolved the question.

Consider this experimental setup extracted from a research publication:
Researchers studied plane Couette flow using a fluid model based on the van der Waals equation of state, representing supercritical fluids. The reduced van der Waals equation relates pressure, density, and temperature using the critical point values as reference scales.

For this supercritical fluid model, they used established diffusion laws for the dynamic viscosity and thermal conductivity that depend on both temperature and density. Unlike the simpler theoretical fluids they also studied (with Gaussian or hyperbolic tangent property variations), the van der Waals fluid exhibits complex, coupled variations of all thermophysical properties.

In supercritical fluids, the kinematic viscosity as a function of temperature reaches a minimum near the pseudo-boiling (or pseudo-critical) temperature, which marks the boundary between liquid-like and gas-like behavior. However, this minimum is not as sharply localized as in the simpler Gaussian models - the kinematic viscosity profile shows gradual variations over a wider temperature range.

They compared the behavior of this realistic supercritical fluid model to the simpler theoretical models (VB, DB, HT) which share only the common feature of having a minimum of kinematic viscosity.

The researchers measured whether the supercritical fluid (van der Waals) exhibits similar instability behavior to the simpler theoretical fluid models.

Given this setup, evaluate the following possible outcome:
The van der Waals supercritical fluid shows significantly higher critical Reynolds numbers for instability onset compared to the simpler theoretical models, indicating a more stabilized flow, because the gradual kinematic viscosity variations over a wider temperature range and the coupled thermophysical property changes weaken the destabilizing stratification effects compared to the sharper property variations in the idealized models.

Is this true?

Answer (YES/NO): NO